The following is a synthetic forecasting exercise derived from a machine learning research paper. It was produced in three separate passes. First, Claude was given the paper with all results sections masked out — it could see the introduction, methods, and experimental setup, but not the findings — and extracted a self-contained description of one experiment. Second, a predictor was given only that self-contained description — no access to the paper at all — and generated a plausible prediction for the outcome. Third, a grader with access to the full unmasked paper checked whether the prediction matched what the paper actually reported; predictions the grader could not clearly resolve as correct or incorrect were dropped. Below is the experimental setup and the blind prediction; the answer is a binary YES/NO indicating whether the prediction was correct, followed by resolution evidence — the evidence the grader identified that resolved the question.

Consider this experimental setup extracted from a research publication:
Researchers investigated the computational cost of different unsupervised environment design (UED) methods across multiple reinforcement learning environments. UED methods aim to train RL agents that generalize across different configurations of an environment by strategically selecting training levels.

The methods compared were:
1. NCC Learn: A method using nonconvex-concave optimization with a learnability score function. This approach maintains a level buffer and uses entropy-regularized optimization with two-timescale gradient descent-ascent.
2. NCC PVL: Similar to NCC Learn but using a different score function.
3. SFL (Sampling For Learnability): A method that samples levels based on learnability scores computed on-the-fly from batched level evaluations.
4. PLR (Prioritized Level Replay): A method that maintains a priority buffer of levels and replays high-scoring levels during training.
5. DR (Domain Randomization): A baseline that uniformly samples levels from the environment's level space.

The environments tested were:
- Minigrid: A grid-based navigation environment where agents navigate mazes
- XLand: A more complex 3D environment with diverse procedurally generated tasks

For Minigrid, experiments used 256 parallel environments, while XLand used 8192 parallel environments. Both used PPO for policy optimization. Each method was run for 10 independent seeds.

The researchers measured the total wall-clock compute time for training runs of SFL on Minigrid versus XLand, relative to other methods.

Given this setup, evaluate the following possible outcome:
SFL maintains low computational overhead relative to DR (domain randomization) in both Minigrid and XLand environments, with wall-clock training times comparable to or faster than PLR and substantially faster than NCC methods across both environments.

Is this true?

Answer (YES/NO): NO